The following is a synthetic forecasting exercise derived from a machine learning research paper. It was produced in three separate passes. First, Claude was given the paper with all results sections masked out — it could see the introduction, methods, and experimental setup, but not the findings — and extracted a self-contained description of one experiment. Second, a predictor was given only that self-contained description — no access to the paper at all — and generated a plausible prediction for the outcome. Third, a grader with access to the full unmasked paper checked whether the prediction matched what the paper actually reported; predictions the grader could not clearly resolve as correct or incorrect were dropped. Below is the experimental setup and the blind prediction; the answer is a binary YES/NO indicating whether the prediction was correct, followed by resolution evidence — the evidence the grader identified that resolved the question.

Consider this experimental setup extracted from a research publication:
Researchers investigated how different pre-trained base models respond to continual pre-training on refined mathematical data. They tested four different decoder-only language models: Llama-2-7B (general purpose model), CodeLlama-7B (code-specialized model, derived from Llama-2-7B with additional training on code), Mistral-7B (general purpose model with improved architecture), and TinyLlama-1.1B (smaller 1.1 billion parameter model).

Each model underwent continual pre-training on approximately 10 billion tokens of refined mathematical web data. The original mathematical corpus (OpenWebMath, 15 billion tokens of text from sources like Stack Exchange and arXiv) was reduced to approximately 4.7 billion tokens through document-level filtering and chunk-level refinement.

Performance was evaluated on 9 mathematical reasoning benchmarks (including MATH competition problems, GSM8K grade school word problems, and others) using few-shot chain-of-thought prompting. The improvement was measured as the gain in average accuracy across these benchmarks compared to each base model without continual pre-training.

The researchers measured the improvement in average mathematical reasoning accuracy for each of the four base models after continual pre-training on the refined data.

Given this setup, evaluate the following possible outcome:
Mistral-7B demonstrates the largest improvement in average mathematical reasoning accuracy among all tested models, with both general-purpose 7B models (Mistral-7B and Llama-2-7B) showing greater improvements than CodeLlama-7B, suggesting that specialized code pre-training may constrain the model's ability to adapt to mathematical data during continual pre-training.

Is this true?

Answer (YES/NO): NO